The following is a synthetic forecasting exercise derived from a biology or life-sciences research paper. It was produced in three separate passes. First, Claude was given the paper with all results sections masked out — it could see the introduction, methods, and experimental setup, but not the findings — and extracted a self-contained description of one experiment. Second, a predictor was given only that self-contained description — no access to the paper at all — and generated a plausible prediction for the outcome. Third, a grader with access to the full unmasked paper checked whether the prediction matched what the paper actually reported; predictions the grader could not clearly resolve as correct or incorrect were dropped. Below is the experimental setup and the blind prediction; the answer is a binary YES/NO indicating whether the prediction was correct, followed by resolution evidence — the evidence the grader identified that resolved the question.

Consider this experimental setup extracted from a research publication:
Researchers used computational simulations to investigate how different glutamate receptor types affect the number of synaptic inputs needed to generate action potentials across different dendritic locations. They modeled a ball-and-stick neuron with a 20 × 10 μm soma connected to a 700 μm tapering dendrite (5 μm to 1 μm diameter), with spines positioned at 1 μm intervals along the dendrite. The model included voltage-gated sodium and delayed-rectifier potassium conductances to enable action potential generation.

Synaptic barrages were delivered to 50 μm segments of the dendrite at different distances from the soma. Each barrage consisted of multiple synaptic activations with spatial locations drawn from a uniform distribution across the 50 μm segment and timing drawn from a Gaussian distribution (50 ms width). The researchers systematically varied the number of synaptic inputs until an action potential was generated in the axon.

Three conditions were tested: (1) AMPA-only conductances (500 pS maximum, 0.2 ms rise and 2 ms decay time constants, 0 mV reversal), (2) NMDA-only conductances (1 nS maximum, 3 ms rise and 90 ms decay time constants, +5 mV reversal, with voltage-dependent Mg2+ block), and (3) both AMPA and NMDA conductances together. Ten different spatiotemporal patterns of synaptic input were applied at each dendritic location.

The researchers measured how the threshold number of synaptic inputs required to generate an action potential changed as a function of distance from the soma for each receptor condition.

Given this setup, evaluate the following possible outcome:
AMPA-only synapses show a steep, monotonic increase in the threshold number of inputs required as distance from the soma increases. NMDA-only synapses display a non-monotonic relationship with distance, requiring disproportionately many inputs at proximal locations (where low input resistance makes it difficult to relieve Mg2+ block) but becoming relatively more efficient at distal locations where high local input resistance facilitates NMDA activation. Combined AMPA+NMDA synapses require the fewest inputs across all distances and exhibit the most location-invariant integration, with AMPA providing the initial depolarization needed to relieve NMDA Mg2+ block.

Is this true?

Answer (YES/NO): NO